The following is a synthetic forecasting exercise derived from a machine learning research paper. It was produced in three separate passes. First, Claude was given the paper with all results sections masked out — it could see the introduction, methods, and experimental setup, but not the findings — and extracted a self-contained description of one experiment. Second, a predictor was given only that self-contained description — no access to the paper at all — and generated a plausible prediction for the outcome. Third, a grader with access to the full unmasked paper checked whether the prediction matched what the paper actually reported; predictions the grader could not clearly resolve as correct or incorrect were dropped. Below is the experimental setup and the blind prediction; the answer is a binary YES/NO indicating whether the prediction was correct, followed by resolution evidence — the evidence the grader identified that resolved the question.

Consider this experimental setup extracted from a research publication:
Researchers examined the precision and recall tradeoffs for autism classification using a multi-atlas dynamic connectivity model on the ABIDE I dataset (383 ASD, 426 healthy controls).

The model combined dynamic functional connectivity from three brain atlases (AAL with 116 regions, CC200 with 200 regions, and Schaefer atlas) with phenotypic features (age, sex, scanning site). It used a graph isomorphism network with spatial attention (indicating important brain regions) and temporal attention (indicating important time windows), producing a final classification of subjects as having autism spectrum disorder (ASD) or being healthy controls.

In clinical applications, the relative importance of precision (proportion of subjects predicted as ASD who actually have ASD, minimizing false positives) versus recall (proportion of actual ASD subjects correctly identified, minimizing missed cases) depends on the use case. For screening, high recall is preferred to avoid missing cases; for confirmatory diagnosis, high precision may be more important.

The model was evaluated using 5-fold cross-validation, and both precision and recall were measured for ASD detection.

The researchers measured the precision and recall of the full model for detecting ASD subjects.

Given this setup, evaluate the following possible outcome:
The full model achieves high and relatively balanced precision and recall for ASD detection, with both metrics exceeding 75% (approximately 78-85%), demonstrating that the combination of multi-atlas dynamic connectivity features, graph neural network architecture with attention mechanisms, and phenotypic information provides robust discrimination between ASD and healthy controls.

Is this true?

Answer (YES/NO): YES